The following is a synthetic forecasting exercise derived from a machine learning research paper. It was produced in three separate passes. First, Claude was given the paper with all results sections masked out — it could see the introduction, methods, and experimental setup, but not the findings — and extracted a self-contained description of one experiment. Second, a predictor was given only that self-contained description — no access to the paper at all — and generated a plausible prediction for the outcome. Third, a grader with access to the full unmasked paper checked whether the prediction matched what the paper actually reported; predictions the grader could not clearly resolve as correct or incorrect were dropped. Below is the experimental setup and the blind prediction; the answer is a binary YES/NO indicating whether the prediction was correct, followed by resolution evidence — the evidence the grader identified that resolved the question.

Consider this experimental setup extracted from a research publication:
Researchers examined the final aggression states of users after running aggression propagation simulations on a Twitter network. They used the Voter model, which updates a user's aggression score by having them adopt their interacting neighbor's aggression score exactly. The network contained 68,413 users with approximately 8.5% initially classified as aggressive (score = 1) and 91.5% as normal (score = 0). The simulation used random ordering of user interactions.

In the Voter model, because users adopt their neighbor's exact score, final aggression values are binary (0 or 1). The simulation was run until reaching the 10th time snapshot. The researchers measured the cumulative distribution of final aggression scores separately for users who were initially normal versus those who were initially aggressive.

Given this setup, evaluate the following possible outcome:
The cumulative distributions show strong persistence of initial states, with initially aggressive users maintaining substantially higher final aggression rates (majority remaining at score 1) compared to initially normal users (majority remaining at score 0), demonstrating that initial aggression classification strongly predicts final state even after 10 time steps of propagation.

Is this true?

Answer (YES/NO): NO